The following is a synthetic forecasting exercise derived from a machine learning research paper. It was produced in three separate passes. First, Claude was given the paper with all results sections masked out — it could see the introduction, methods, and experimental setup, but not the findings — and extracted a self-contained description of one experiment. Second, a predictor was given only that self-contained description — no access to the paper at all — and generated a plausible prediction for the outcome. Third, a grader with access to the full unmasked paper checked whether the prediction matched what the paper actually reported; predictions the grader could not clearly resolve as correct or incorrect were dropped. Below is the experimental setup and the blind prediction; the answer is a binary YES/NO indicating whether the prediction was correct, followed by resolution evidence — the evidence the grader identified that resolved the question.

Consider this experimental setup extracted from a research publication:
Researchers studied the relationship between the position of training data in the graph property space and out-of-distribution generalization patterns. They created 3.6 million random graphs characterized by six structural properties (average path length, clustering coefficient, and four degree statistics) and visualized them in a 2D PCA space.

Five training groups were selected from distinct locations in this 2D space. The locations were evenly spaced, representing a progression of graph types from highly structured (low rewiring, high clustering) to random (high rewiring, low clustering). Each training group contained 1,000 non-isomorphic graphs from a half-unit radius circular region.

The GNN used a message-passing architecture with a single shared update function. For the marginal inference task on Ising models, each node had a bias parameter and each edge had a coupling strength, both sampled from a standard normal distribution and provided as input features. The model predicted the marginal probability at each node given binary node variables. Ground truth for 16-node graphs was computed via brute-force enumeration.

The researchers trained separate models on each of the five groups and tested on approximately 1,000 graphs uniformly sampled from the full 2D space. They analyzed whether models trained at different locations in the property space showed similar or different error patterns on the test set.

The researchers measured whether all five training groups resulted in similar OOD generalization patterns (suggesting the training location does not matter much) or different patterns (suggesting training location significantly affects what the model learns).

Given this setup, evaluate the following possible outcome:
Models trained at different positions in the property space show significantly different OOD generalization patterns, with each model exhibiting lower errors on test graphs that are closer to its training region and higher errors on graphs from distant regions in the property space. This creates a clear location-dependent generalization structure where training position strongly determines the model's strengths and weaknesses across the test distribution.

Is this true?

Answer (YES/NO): NO